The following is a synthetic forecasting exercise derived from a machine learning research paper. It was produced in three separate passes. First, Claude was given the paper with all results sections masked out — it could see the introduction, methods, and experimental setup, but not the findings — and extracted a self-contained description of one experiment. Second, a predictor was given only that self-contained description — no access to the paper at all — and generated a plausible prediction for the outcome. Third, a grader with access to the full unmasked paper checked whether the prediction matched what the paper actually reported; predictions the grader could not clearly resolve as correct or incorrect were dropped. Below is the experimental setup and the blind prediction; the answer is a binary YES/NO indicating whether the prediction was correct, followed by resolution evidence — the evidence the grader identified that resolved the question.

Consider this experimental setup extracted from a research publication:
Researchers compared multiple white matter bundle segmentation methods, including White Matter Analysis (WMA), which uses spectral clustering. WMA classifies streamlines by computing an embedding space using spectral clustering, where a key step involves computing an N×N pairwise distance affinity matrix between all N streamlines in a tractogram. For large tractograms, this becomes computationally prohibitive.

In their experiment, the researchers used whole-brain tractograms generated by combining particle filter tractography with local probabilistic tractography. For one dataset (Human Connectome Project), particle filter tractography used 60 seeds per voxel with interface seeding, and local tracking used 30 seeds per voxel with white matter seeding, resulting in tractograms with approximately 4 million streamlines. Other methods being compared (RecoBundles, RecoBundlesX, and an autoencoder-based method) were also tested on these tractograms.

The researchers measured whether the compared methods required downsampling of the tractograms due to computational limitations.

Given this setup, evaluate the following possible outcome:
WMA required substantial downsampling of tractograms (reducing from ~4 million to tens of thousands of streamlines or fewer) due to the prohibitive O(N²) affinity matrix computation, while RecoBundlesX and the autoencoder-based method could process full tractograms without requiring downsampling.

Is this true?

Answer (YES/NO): NO